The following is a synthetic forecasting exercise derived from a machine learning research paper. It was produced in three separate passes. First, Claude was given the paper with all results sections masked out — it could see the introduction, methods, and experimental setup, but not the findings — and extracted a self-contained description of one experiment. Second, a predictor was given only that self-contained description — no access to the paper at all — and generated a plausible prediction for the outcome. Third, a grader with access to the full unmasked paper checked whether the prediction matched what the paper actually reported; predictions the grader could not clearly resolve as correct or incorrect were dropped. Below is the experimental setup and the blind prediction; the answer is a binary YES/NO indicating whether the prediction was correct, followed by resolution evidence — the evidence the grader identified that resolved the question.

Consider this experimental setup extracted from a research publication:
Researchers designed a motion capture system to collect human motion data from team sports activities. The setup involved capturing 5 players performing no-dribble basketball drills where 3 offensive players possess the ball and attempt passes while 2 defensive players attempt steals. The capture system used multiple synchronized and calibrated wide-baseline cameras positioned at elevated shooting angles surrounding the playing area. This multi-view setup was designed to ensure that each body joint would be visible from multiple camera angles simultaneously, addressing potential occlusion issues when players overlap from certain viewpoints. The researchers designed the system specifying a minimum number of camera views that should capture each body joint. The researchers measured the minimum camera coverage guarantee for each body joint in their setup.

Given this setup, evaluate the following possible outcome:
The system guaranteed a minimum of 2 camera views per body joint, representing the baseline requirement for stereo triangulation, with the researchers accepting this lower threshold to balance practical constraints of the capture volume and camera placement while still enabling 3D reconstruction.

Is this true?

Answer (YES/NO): NO